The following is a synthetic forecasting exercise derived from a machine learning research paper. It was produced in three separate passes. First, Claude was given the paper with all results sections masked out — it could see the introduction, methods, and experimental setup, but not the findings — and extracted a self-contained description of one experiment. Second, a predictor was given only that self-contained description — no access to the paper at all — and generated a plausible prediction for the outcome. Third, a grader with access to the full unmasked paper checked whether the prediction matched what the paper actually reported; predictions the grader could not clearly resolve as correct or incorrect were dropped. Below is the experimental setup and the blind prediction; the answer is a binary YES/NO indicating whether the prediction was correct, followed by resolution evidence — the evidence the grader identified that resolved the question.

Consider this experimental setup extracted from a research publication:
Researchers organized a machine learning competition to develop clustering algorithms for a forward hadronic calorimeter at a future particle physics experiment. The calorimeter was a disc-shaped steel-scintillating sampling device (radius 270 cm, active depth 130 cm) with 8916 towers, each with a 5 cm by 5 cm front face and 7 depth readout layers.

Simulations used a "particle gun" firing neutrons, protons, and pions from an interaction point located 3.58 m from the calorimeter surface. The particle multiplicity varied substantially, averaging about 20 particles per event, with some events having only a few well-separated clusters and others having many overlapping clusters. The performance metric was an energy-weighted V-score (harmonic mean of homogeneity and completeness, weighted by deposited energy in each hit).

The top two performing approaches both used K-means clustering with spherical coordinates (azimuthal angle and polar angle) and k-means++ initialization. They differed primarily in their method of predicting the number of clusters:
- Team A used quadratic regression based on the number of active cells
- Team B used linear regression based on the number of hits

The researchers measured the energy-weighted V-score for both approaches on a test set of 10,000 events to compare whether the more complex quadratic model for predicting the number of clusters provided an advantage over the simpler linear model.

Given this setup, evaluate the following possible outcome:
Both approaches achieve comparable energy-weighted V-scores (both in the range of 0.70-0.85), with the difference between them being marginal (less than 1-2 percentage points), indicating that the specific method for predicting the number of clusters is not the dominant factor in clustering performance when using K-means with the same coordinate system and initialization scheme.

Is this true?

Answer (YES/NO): NO